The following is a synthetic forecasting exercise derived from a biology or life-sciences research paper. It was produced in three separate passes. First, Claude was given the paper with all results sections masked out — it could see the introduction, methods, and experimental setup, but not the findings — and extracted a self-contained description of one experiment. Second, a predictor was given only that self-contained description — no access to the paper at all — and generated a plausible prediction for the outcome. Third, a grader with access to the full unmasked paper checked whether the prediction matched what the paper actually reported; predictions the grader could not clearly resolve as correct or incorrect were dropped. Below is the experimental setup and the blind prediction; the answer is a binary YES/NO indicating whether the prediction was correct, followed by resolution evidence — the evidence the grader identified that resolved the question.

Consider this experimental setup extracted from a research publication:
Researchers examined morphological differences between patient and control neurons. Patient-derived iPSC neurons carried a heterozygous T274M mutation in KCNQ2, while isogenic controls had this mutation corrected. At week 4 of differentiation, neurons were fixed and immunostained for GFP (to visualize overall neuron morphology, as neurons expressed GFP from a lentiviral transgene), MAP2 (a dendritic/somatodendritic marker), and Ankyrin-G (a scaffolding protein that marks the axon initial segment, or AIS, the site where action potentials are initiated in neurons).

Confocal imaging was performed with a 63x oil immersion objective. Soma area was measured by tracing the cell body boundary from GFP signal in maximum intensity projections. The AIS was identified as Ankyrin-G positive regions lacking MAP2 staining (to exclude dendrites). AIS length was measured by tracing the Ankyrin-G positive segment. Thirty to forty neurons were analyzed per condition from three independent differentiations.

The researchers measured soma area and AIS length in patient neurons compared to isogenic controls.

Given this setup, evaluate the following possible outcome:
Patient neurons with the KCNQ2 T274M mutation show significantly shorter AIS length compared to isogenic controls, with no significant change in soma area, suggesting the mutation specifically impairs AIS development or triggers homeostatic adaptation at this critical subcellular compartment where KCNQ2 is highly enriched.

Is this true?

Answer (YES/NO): NO